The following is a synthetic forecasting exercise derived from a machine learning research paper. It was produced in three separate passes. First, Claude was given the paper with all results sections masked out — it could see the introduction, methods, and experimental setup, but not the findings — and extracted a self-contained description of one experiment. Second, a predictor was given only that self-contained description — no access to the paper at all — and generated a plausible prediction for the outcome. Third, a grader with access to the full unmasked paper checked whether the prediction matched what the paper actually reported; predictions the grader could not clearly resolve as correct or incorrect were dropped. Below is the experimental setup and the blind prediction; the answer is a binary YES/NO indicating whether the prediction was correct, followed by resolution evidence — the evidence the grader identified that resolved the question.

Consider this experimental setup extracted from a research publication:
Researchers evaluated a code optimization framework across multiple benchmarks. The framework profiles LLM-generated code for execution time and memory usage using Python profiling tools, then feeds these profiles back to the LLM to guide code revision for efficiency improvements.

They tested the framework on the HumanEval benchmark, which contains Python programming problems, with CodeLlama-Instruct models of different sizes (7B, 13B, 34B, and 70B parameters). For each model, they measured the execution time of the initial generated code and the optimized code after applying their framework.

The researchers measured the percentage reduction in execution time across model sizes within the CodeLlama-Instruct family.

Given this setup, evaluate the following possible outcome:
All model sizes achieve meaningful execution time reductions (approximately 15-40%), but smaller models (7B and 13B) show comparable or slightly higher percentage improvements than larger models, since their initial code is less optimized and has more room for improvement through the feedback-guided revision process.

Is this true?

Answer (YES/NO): NO